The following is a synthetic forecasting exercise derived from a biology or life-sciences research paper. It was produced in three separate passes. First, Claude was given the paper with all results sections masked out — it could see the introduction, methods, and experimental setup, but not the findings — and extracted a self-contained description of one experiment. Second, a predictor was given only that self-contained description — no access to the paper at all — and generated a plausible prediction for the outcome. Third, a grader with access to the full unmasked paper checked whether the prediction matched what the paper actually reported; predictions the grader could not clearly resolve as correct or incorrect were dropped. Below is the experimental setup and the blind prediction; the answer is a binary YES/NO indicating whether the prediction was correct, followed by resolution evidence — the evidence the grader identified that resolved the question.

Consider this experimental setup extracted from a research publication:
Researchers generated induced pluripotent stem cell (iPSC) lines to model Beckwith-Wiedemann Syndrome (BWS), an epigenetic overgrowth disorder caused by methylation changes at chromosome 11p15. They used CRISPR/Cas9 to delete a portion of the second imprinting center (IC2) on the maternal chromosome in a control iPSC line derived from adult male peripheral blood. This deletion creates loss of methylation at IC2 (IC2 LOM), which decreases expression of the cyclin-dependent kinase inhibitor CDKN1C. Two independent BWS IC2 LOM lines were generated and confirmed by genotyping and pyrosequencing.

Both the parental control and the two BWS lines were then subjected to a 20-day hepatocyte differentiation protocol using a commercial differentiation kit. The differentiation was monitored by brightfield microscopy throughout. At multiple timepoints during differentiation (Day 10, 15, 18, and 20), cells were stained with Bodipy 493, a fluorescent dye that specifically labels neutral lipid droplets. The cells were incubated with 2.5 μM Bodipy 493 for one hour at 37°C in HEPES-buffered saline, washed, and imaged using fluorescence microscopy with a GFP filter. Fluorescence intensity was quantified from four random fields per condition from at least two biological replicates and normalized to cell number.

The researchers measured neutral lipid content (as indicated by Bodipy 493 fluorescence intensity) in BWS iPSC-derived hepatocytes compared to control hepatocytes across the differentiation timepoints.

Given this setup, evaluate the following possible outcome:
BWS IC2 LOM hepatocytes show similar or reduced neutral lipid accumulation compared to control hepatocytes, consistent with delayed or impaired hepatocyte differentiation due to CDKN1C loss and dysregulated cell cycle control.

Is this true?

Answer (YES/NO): NO